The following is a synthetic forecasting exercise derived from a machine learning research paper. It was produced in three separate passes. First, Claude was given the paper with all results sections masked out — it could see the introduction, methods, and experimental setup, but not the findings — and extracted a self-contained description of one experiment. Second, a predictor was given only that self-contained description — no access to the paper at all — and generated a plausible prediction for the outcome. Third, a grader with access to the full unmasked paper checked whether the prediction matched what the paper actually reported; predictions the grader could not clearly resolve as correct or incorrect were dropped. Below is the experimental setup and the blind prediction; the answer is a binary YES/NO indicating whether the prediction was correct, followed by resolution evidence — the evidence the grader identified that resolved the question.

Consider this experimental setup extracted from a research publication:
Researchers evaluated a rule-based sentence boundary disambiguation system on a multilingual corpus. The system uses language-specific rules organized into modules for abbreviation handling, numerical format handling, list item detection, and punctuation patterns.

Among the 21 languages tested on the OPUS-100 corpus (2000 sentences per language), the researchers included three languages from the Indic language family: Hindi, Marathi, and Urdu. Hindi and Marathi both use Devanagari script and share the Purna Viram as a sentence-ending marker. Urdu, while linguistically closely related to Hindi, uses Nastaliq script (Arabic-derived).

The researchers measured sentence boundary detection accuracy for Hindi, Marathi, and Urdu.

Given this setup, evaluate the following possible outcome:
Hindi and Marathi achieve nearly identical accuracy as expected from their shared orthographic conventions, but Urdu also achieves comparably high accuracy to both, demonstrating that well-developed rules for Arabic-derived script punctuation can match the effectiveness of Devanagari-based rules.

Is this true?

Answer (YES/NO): NO